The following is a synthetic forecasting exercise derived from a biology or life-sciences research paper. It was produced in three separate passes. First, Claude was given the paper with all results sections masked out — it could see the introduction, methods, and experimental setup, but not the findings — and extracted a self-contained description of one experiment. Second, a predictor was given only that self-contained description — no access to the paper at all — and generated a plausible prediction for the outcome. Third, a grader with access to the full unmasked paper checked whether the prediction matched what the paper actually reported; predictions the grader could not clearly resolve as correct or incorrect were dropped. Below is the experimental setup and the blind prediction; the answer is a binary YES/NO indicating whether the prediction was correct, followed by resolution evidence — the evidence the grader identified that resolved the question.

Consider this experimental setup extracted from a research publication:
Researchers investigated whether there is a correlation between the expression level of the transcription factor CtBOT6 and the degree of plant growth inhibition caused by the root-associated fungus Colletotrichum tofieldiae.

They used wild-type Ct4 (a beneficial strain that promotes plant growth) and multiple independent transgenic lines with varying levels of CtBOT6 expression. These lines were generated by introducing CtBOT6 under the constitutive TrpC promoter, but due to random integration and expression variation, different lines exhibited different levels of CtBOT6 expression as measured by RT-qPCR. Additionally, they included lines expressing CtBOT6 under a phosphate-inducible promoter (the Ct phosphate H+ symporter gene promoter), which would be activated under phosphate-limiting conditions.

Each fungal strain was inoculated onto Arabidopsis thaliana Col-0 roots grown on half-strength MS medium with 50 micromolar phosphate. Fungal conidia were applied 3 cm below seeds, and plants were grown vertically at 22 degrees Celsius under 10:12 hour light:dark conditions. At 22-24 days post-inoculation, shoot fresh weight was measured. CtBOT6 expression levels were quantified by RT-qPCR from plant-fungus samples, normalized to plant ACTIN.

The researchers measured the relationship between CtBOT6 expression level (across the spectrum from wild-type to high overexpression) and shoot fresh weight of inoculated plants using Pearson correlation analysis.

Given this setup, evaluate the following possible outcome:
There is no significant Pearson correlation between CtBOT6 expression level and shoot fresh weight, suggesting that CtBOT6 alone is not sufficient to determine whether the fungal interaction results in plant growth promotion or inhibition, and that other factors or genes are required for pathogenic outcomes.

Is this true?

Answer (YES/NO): NO